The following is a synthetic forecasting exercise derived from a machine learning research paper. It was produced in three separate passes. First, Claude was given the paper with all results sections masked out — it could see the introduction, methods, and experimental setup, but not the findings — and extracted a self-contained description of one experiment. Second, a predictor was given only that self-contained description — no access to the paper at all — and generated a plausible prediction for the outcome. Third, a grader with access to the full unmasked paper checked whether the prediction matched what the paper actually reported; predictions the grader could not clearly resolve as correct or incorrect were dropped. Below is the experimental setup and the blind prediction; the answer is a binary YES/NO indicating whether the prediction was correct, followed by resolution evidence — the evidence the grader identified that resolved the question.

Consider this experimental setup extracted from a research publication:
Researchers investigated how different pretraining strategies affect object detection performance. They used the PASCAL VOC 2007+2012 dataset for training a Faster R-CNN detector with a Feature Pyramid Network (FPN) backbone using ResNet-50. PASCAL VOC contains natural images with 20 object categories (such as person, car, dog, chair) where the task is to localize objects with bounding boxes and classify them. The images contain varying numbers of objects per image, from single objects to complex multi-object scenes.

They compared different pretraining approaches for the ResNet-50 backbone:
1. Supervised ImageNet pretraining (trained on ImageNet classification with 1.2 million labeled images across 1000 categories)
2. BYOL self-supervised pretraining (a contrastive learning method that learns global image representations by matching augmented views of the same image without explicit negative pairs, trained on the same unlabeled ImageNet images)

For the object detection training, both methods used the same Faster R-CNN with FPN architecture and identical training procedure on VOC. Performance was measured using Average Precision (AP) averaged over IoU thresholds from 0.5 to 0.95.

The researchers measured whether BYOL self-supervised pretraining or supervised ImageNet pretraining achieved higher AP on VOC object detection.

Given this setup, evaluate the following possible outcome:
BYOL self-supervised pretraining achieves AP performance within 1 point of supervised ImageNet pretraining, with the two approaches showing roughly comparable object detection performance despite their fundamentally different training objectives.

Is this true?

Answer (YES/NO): NO